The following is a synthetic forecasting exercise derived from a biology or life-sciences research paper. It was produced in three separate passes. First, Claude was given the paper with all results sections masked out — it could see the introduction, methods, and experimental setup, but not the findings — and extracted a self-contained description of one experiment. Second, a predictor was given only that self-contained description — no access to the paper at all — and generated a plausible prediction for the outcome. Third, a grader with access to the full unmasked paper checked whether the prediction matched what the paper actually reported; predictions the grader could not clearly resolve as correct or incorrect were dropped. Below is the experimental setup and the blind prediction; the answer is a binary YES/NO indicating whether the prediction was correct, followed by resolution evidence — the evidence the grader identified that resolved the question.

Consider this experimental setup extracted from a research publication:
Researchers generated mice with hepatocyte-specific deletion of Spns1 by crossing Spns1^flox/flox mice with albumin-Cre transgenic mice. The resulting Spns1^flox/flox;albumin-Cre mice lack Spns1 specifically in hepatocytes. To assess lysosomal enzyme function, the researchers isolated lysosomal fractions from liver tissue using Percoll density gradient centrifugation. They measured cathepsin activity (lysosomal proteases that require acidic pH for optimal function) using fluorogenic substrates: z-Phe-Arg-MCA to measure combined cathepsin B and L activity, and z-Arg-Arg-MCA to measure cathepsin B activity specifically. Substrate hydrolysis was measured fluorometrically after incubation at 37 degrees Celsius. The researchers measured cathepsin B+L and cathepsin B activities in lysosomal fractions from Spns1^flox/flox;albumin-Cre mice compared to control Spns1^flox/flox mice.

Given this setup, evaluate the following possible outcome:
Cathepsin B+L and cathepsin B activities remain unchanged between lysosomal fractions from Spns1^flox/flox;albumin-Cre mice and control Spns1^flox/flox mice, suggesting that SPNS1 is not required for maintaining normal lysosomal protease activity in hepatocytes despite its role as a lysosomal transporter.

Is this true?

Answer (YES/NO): NO